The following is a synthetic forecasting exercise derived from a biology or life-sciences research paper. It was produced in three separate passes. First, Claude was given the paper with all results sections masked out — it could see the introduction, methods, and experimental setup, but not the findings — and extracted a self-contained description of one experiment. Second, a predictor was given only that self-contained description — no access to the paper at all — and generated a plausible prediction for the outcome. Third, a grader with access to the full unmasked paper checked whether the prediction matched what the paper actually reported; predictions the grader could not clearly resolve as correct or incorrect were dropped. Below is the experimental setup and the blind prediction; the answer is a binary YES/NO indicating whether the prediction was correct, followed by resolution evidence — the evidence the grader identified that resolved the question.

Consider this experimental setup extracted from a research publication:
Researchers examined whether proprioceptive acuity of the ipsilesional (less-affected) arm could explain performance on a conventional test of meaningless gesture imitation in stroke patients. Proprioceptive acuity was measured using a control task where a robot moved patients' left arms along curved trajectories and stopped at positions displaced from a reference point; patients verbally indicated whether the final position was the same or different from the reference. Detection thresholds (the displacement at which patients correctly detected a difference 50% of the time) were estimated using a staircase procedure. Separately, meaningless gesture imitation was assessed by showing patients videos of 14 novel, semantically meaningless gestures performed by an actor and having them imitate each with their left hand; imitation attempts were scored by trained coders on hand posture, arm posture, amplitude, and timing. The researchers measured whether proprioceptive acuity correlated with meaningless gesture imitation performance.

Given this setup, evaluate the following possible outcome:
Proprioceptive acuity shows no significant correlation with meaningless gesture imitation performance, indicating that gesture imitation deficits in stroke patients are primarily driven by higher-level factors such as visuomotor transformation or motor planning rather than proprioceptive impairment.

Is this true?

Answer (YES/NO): YES